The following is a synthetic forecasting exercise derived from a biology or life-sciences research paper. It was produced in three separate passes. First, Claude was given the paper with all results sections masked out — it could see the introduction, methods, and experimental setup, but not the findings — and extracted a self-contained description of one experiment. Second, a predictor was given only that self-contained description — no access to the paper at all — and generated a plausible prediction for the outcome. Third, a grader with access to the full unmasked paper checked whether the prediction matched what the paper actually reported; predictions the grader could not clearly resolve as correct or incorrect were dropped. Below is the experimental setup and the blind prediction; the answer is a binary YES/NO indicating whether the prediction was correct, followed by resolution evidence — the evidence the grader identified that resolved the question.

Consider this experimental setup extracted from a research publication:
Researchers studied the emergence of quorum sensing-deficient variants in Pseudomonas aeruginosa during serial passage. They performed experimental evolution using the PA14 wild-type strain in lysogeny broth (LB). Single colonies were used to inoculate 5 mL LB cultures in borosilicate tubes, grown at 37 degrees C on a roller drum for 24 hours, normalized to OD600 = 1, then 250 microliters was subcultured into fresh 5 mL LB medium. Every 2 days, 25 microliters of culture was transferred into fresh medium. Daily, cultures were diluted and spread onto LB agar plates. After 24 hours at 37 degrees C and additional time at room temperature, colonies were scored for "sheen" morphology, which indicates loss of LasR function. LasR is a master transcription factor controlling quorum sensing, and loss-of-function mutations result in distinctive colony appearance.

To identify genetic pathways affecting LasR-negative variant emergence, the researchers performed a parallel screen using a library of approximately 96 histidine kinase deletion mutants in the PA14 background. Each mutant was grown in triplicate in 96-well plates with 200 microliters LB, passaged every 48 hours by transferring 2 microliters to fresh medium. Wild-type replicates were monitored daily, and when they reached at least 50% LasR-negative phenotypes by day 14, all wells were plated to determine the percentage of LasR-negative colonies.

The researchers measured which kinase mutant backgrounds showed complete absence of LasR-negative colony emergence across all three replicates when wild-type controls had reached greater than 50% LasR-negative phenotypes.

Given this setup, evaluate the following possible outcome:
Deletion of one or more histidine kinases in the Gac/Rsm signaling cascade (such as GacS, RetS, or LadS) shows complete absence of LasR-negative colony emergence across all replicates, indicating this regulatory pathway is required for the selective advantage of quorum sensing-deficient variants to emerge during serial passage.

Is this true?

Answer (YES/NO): NO